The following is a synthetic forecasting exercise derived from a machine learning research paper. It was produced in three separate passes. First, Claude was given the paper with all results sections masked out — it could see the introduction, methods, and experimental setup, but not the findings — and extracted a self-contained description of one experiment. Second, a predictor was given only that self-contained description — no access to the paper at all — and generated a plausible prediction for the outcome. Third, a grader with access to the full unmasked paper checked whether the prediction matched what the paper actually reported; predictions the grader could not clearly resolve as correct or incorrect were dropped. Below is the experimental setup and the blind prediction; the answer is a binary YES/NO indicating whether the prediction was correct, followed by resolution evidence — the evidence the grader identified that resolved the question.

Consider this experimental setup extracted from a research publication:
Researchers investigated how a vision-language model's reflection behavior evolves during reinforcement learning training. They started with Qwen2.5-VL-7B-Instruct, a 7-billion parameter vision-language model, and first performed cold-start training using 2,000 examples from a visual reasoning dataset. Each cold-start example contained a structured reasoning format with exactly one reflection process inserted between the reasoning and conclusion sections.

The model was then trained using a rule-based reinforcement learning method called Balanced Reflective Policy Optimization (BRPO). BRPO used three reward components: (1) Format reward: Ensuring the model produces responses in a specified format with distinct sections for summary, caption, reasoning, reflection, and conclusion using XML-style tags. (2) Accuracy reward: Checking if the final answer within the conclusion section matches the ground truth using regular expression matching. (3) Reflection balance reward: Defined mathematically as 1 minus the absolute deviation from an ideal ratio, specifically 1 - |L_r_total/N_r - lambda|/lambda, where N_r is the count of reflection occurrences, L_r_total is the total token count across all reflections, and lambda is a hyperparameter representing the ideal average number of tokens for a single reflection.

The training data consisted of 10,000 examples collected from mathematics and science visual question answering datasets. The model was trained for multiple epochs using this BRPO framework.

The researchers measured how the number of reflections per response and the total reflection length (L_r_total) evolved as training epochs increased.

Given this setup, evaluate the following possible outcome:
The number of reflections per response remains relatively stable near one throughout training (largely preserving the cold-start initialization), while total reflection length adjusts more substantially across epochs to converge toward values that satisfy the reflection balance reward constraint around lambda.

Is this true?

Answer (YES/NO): NO